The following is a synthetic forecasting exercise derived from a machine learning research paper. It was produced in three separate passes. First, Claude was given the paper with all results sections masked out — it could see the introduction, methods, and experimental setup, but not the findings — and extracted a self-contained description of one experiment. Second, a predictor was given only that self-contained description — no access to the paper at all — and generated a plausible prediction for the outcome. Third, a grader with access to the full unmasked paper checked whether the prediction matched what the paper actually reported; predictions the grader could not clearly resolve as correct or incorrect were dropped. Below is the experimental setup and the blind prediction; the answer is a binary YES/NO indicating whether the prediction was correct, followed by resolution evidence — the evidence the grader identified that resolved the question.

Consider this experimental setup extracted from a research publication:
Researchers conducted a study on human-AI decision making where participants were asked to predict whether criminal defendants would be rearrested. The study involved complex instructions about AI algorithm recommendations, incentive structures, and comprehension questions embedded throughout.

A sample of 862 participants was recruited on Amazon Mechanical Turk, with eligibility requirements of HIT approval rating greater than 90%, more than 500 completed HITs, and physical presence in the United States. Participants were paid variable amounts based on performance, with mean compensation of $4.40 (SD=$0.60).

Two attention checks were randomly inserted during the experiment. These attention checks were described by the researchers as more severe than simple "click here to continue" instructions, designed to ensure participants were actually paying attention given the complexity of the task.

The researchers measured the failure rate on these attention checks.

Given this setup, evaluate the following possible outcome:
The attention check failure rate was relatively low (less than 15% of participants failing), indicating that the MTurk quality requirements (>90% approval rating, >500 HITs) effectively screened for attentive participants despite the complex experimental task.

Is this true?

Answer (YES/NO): NO